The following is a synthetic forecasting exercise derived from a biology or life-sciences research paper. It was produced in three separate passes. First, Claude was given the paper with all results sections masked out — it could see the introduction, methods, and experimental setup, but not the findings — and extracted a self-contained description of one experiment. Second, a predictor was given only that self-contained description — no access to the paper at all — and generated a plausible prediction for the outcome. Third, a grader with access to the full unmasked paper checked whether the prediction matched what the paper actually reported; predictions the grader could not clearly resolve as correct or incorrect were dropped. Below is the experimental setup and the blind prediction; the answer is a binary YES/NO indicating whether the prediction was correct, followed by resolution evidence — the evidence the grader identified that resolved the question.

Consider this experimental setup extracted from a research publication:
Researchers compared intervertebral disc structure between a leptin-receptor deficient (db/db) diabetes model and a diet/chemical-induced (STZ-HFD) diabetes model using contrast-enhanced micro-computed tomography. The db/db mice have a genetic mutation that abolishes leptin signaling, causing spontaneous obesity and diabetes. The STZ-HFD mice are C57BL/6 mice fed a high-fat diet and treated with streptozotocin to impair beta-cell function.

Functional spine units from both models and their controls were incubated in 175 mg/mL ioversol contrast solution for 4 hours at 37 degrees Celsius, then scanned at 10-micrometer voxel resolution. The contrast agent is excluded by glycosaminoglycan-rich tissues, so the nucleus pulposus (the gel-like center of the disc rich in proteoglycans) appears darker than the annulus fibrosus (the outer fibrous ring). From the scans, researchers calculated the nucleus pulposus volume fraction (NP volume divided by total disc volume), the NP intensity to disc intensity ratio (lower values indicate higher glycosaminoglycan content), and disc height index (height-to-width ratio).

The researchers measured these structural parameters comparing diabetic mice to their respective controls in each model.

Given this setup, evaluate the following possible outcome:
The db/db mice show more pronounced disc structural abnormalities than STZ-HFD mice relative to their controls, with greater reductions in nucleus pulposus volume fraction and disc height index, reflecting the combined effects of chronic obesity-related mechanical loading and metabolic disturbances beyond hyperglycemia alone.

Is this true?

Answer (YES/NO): NO